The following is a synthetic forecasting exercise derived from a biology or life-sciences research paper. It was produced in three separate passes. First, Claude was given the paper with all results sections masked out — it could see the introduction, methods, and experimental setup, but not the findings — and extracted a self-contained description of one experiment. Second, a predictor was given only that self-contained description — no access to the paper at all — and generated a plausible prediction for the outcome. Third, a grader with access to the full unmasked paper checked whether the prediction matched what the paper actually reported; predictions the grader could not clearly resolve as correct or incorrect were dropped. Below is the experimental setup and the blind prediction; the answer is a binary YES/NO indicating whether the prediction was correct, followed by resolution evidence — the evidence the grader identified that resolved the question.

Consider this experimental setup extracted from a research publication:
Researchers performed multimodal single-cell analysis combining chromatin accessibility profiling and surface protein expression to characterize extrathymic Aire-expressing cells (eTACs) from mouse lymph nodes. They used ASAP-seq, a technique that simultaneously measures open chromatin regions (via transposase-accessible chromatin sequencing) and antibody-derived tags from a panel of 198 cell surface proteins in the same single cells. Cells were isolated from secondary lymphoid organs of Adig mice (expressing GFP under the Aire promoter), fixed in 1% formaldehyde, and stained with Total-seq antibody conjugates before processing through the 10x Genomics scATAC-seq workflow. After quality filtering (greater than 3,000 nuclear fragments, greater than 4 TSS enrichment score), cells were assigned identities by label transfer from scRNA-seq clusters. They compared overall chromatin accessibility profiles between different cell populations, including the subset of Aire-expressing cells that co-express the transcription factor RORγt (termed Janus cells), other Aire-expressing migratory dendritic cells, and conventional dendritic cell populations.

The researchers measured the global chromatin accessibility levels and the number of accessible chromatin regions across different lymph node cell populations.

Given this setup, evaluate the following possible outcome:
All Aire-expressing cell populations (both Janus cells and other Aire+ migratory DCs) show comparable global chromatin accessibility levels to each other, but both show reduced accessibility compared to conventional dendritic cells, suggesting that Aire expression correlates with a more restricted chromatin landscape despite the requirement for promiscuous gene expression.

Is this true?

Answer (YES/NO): NO